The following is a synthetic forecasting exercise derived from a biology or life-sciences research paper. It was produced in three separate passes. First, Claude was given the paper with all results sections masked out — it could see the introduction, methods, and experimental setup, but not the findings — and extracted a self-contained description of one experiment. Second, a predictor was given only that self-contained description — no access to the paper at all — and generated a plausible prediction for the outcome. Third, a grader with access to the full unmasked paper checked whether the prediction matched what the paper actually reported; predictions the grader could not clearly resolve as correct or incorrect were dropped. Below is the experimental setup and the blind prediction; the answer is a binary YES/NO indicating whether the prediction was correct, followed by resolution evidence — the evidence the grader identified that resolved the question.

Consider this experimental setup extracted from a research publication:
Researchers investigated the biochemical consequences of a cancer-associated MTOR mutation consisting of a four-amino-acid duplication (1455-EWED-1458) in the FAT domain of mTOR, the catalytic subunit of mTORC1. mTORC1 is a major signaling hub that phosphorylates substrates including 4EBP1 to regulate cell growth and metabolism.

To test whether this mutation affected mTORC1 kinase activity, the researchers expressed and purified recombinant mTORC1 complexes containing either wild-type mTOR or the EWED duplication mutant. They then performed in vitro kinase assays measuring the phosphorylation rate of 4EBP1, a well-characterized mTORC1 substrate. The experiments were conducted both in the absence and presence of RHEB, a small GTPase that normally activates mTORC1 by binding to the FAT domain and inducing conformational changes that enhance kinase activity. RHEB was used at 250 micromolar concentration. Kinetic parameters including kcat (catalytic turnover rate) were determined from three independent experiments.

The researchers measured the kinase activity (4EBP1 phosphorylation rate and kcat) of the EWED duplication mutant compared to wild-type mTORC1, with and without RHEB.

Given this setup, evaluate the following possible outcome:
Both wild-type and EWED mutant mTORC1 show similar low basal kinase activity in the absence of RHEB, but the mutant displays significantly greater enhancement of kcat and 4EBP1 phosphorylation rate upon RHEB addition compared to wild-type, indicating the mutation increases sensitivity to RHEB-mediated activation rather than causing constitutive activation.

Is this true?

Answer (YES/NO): NO